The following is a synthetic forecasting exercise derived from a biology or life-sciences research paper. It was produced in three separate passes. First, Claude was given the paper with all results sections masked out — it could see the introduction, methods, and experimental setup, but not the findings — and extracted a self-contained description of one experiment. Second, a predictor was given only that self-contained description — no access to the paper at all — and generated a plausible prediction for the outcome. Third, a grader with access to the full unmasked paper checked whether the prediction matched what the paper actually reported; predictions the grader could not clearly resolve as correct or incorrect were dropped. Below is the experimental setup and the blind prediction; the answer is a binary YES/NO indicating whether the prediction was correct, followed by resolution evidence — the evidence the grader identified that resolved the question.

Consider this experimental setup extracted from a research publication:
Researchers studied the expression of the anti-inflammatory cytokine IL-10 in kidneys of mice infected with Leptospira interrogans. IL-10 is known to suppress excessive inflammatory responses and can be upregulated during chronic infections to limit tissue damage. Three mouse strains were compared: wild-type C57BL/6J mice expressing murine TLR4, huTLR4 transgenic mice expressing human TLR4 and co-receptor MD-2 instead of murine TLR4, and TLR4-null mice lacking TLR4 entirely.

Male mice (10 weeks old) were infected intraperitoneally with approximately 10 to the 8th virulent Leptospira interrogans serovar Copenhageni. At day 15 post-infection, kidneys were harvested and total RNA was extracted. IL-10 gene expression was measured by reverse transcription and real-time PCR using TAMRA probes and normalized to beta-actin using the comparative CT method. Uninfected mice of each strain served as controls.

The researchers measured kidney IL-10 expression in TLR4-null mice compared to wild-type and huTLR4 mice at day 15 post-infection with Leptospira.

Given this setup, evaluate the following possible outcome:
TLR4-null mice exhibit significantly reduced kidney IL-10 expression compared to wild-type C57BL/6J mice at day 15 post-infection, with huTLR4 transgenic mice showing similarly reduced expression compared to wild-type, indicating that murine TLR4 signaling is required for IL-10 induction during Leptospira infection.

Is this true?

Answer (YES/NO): NO